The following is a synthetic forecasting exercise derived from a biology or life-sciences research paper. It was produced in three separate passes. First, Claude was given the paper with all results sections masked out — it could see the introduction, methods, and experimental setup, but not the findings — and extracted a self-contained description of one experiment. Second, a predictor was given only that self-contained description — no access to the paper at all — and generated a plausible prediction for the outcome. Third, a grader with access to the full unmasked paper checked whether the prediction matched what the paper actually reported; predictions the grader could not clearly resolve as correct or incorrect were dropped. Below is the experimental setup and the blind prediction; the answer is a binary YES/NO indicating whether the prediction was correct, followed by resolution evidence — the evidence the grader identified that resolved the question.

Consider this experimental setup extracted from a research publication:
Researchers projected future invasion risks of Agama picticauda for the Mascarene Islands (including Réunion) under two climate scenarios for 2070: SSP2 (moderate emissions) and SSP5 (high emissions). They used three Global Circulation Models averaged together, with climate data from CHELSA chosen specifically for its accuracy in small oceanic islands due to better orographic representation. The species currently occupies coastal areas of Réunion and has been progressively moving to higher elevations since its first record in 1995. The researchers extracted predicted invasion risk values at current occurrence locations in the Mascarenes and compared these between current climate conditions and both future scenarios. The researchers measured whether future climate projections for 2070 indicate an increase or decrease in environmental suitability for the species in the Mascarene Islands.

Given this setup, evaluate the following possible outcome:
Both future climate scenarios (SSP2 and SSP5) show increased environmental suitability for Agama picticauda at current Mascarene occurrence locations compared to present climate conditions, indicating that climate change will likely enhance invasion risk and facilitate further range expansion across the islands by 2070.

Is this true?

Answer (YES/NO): NO